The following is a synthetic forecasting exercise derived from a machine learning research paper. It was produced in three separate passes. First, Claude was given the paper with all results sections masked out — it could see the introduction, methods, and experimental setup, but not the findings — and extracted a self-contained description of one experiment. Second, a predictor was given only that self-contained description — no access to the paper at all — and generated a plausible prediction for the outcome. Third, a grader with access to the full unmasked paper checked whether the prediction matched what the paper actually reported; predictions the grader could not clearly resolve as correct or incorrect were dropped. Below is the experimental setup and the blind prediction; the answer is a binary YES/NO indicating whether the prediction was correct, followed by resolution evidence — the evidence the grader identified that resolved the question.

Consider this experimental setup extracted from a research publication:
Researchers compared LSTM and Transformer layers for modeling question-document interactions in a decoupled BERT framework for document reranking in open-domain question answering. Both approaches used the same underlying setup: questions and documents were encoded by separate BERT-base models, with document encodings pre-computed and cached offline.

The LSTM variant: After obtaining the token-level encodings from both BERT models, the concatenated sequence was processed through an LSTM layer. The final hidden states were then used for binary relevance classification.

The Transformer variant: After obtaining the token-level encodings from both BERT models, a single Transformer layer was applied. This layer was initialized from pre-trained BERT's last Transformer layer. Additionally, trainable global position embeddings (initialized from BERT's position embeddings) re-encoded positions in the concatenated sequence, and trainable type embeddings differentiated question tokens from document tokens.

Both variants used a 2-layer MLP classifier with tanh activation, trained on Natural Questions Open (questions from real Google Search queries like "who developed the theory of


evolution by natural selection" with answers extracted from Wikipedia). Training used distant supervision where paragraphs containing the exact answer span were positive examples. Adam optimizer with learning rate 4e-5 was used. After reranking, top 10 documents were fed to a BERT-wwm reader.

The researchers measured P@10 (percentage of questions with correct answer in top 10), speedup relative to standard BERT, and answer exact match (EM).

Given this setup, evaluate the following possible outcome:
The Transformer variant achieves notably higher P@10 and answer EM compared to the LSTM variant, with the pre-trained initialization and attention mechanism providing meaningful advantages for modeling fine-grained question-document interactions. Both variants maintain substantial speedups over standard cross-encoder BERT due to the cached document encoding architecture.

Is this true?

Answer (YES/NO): NO